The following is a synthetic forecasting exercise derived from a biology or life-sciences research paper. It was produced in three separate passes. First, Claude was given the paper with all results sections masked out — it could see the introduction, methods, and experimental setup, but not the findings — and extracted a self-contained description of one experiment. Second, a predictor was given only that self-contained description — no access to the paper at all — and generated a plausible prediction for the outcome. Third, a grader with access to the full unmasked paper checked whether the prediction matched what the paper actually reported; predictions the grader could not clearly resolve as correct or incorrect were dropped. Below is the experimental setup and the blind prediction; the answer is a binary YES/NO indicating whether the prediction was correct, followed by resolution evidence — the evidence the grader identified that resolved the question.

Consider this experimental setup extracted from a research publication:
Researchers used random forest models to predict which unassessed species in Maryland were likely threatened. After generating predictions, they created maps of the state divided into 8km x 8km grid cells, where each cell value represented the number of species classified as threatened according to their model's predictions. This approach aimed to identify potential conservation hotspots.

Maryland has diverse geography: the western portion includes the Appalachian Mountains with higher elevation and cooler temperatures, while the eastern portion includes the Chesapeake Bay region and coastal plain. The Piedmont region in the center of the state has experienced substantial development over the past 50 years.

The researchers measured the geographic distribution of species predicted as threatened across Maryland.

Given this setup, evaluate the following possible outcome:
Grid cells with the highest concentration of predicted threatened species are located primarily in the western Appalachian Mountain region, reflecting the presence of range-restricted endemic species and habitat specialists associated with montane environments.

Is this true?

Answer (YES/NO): YES